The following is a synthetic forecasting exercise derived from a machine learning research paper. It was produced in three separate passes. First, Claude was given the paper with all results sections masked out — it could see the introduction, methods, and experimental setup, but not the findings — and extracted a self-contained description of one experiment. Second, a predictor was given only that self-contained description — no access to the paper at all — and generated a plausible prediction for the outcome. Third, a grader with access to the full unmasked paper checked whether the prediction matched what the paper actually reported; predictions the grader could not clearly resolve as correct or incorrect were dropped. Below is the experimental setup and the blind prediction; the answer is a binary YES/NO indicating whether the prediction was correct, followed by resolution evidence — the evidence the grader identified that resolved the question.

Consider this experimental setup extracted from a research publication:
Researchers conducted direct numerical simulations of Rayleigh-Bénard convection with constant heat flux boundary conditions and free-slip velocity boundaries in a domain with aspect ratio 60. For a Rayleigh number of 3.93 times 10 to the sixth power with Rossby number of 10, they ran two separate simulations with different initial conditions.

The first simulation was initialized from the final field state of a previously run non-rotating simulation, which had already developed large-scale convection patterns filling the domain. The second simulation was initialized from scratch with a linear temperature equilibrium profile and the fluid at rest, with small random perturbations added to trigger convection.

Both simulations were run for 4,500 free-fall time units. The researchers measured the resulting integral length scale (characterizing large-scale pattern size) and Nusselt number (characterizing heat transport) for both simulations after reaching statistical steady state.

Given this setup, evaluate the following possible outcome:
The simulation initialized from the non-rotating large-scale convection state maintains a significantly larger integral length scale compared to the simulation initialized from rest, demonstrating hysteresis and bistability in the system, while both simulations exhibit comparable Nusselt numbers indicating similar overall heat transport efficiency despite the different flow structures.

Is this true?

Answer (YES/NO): NO